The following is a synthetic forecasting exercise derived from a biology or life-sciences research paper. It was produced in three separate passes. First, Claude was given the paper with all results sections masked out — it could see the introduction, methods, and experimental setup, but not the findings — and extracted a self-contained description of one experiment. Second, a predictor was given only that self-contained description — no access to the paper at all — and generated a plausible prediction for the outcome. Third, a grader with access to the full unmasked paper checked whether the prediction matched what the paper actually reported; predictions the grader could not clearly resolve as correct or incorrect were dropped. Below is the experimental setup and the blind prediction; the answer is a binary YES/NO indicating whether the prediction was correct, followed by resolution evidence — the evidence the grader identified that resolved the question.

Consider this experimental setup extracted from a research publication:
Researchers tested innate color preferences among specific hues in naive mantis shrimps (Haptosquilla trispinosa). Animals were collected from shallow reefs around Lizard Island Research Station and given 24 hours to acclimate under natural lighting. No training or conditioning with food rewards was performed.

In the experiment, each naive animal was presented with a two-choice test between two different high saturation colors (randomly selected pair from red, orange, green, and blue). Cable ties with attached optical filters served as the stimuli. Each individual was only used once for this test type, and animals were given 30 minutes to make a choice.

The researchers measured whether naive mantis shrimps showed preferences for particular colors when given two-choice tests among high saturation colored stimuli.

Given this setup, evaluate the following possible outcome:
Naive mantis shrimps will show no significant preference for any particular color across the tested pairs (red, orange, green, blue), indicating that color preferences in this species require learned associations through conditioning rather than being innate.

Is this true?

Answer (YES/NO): NO